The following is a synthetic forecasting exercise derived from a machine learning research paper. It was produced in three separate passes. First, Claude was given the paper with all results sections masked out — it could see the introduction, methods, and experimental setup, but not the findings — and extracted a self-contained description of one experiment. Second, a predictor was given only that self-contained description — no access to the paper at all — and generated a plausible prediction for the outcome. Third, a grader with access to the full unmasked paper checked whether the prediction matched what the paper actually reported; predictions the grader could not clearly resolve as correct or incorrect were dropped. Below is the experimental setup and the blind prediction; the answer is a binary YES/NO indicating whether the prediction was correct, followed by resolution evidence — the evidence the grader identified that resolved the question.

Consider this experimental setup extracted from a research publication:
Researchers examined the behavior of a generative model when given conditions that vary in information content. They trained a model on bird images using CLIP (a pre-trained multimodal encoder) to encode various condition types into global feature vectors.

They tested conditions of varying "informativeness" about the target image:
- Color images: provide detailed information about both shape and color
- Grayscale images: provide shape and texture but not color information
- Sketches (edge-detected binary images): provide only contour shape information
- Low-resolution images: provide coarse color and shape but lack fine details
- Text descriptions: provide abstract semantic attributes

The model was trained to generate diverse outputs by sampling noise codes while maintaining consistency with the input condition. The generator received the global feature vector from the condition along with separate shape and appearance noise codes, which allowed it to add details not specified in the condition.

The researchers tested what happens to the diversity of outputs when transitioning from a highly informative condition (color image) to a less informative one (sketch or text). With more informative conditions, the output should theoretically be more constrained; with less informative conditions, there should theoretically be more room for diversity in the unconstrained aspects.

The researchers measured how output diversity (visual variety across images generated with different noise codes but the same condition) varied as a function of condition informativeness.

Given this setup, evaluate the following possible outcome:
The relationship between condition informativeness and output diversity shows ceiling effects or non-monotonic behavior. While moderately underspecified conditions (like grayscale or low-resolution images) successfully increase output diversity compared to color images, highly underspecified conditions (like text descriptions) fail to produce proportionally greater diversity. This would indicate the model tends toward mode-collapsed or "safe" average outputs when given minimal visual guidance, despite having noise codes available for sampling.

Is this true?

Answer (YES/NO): NO